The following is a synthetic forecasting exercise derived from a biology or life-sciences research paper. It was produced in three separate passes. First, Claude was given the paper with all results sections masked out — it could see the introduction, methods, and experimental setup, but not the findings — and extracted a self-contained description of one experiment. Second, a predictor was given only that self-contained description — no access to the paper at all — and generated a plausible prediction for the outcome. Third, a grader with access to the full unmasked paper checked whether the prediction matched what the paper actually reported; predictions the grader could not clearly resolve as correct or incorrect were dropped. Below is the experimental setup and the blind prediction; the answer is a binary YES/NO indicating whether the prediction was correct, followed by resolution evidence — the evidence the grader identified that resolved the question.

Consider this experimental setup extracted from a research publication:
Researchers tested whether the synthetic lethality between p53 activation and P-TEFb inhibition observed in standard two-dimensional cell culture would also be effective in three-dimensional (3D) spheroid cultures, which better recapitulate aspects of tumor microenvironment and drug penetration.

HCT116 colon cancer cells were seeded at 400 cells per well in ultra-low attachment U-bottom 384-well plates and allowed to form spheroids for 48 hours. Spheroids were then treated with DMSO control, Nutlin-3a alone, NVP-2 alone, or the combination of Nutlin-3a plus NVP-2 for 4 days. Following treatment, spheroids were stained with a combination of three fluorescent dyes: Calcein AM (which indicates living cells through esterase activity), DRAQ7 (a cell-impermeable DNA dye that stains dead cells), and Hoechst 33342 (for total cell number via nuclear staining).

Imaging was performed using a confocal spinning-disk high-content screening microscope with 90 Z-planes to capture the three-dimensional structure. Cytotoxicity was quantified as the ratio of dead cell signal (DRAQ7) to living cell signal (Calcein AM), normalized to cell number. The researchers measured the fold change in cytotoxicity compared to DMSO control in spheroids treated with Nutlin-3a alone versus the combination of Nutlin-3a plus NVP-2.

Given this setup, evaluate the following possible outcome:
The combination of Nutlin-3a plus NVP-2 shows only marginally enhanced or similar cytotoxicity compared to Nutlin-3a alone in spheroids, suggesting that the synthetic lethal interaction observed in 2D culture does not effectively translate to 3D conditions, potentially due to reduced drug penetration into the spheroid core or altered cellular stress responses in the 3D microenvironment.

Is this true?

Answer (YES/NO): NO